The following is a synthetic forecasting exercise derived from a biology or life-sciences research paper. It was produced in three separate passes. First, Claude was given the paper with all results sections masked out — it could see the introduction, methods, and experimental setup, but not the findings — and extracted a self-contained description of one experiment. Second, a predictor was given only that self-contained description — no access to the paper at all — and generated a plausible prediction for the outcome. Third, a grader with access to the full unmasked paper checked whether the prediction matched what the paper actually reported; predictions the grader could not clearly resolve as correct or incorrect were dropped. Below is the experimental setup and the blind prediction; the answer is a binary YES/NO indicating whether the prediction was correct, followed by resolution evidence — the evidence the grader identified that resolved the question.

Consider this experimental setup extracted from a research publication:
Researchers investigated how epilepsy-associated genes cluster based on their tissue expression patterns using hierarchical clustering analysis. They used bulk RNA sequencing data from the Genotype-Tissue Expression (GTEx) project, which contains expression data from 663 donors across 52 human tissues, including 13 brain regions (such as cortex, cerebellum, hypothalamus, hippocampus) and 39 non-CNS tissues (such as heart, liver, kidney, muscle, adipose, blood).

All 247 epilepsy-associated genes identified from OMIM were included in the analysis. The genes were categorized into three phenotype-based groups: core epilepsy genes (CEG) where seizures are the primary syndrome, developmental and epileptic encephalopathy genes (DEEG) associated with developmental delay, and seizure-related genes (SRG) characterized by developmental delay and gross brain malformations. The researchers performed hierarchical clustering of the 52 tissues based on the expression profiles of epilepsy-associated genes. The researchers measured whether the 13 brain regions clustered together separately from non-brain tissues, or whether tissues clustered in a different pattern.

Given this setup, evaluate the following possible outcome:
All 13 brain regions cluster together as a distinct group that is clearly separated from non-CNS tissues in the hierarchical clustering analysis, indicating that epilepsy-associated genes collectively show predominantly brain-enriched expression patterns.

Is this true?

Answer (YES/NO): YES